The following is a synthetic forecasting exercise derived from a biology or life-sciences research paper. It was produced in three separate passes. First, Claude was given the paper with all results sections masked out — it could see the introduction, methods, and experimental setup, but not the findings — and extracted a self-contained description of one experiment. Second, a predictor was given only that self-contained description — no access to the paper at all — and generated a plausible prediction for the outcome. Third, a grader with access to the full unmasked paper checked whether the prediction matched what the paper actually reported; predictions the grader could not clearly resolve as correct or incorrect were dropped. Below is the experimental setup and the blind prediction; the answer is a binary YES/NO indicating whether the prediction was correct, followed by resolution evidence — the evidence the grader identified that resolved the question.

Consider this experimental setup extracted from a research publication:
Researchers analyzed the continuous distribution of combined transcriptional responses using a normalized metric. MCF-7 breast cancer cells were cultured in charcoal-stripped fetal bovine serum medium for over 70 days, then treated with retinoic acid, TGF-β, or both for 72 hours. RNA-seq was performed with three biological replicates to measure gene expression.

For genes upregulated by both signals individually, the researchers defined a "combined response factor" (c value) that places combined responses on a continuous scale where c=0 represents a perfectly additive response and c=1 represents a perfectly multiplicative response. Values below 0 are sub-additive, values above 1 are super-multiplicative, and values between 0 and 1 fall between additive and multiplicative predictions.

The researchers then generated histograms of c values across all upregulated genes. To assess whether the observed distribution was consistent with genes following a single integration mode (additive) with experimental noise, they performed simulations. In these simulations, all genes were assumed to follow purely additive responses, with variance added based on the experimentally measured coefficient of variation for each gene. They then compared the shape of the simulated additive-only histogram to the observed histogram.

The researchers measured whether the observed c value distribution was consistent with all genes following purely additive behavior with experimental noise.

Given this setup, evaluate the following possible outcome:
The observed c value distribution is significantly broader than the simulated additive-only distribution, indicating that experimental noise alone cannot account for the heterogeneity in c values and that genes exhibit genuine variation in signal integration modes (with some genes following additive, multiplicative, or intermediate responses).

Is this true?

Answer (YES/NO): YES